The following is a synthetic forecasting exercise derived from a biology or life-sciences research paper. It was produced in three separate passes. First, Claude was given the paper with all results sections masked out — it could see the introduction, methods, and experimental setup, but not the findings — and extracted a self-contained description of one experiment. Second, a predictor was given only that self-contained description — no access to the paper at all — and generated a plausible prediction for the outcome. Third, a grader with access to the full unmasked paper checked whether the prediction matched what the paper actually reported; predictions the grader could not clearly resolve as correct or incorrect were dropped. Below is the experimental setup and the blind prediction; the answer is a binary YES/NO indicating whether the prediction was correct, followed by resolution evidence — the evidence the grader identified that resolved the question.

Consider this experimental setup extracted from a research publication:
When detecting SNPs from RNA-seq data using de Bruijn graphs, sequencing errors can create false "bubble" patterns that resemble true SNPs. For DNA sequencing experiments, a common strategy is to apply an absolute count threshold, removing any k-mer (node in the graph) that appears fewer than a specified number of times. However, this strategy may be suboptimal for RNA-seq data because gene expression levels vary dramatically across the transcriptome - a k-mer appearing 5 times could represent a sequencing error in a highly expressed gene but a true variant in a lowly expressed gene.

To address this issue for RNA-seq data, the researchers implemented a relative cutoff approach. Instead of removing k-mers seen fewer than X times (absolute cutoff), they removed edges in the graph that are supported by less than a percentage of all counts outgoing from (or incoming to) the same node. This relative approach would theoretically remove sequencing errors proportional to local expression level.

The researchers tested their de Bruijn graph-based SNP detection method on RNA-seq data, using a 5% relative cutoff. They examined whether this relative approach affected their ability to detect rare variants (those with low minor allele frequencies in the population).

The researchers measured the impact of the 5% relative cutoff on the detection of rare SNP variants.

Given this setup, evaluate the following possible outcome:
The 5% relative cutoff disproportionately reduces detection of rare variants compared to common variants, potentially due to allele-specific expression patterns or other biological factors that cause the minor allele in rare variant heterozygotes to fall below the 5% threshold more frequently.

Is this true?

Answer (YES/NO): NO